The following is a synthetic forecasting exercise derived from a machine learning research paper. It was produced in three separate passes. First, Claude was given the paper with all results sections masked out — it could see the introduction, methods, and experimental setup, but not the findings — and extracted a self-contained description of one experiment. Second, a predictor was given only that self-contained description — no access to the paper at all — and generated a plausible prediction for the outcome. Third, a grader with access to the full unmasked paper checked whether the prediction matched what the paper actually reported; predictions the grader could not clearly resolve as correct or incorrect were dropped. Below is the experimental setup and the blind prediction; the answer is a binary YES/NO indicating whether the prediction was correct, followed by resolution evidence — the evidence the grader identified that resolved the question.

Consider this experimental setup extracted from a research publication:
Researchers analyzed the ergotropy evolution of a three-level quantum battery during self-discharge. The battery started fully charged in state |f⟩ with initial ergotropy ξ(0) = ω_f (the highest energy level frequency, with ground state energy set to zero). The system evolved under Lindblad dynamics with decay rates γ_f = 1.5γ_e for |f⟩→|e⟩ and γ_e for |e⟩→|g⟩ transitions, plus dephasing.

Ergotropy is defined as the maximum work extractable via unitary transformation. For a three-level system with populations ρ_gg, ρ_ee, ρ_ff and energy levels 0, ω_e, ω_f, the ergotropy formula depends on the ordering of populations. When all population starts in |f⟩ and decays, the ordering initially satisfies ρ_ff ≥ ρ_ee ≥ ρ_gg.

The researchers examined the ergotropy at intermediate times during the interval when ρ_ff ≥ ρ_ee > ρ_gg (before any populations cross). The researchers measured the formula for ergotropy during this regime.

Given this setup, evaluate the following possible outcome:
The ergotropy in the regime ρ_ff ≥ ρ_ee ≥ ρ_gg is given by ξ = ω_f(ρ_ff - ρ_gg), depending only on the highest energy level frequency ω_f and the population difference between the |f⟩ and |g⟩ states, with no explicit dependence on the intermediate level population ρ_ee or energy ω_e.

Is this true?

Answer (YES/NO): YES